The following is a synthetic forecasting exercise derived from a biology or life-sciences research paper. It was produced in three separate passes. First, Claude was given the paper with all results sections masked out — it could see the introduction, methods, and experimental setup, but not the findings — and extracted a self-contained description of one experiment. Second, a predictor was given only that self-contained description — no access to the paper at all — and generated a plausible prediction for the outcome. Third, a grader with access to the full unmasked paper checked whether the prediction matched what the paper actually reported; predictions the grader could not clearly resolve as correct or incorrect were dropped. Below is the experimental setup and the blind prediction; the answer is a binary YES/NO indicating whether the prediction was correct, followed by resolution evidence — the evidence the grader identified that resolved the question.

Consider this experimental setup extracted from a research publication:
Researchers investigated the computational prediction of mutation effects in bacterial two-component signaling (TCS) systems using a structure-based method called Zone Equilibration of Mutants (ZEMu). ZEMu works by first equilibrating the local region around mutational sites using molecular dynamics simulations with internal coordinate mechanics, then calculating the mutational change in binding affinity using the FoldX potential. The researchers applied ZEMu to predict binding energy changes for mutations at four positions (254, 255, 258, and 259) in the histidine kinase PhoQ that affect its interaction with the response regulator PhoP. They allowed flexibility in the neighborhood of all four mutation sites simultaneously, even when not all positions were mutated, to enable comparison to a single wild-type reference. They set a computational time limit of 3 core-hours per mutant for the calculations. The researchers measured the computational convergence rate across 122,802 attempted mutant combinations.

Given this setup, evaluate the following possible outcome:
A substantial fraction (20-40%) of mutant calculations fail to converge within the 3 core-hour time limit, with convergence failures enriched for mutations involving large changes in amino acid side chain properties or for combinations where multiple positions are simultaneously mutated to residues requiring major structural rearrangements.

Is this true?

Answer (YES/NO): NO